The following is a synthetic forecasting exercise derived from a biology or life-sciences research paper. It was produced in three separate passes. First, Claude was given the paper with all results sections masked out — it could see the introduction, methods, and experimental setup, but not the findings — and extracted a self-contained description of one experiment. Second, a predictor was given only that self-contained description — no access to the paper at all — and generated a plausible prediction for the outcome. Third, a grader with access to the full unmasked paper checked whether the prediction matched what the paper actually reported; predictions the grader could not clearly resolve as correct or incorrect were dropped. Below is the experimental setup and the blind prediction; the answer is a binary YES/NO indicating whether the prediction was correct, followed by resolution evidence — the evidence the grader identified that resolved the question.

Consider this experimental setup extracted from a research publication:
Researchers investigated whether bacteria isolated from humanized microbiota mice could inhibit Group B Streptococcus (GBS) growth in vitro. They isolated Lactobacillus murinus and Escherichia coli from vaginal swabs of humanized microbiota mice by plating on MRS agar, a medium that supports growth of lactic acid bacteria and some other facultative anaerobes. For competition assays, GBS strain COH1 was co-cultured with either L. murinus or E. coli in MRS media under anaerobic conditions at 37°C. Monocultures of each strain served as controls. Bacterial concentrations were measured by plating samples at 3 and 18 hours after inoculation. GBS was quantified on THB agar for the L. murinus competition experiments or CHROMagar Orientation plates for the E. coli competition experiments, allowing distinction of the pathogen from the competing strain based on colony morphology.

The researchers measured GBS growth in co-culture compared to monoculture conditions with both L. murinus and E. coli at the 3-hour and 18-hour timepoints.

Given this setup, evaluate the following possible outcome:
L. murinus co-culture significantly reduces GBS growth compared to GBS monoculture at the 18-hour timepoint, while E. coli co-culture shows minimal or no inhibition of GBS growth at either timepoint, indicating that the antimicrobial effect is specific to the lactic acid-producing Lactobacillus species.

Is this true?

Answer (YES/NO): YES